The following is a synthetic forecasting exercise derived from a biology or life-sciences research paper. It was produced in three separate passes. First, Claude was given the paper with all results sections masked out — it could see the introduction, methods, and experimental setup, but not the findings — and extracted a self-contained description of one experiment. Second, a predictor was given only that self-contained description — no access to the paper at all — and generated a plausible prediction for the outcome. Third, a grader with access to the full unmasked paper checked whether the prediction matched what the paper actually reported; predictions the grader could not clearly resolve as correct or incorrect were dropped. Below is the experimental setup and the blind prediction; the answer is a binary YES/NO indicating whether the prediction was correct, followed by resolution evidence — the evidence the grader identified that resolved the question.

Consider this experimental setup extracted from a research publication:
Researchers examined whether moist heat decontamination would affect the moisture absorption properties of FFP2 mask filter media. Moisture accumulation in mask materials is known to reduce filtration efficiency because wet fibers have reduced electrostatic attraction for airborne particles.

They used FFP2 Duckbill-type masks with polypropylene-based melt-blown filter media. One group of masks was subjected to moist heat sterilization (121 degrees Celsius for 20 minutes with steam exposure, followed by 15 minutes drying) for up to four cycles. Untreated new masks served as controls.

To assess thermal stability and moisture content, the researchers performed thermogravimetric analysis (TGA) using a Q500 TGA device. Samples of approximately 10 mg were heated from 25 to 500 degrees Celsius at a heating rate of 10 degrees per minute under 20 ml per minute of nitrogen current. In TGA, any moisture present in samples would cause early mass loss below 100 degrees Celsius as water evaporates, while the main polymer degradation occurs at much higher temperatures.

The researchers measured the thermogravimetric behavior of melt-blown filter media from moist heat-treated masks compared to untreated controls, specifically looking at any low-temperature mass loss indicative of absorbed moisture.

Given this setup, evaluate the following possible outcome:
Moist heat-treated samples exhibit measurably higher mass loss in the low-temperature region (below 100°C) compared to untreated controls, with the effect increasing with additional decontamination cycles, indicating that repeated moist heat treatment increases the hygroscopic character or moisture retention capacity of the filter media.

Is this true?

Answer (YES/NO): NO